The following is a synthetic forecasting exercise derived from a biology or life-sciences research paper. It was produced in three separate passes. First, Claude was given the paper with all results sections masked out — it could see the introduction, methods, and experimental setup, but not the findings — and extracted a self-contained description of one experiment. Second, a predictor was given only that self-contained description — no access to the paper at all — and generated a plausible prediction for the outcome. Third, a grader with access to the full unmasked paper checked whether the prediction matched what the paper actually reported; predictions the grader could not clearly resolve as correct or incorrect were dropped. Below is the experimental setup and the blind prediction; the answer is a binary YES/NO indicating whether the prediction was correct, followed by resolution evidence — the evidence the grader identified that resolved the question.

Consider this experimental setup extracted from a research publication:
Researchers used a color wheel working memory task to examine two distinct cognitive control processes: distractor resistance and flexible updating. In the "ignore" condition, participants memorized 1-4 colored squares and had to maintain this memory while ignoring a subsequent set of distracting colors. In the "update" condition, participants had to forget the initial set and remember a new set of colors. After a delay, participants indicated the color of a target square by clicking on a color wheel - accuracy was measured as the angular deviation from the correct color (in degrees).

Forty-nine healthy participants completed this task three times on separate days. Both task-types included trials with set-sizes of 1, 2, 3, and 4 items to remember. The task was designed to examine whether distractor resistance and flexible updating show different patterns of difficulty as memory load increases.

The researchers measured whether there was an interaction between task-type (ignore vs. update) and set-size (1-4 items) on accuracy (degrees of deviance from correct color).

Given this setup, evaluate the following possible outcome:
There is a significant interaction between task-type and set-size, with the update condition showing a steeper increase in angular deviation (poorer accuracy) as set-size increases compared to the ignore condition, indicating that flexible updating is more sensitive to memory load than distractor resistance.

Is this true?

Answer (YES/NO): NO